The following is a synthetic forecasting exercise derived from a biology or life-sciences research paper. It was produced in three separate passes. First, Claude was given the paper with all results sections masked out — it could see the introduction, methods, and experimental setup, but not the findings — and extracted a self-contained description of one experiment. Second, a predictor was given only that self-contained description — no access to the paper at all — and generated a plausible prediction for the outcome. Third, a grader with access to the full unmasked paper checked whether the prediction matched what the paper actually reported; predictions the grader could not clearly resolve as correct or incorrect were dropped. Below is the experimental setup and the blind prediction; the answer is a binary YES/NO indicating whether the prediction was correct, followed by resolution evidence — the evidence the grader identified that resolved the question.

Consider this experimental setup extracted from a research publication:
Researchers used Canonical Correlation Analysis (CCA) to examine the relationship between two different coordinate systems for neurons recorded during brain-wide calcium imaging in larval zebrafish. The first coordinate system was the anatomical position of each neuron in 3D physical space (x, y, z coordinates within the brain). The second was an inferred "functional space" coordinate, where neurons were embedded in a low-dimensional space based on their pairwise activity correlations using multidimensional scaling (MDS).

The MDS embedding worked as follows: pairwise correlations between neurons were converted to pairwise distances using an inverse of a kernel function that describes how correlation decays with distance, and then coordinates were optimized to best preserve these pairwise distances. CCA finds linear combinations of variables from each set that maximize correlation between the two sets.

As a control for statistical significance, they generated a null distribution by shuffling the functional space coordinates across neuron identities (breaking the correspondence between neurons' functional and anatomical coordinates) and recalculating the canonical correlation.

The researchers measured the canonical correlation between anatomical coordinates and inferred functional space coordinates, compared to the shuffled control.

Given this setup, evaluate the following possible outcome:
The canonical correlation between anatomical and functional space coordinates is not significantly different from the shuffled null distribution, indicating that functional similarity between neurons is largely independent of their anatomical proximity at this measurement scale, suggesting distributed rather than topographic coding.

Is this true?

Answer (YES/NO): NO